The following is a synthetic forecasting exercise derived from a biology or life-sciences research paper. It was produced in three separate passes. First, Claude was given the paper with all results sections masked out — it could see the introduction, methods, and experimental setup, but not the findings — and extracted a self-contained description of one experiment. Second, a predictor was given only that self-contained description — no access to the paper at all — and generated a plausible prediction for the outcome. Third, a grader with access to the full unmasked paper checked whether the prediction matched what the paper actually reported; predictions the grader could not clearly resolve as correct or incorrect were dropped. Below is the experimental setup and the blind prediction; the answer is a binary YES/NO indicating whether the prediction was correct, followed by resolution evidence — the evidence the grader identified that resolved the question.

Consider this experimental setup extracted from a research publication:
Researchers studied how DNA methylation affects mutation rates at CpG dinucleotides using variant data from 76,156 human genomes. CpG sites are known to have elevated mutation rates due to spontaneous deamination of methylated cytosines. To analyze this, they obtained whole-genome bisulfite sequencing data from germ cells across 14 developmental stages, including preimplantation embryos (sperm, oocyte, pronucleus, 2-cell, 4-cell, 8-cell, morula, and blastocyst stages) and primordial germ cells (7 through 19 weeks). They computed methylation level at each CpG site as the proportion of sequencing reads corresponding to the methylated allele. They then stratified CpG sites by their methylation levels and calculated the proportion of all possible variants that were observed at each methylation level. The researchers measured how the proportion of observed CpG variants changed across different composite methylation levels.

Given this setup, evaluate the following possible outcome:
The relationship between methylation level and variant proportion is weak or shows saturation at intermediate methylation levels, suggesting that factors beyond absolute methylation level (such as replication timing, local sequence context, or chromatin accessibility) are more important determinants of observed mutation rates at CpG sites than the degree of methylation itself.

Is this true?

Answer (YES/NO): NO